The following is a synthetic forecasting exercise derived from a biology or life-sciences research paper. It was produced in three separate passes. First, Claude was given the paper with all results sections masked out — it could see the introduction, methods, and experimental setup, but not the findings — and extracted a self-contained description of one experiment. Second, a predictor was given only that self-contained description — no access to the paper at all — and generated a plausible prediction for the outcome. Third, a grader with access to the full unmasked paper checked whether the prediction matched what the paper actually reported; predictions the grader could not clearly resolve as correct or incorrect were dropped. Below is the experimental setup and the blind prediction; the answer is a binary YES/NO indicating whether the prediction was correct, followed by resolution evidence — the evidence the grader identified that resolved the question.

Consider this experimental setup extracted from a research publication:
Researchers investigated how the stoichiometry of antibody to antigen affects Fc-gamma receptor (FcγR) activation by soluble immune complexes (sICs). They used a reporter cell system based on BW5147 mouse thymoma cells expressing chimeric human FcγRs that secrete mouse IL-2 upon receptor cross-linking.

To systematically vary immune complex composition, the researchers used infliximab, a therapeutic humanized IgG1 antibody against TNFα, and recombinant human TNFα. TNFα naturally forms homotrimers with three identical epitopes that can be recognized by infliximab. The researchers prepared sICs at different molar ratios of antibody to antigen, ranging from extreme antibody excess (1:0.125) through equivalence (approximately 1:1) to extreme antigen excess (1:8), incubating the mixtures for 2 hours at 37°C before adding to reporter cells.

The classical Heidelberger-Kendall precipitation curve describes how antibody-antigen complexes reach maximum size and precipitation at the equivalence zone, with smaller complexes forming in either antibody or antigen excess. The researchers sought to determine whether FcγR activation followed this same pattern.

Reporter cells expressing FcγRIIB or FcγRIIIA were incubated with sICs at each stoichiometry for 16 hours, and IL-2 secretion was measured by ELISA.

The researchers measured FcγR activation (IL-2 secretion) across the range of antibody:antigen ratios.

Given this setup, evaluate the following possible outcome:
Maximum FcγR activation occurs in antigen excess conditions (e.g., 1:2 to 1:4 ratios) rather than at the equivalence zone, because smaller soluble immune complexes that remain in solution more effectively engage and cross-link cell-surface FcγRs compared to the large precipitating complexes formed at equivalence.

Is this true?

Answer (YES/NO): NO